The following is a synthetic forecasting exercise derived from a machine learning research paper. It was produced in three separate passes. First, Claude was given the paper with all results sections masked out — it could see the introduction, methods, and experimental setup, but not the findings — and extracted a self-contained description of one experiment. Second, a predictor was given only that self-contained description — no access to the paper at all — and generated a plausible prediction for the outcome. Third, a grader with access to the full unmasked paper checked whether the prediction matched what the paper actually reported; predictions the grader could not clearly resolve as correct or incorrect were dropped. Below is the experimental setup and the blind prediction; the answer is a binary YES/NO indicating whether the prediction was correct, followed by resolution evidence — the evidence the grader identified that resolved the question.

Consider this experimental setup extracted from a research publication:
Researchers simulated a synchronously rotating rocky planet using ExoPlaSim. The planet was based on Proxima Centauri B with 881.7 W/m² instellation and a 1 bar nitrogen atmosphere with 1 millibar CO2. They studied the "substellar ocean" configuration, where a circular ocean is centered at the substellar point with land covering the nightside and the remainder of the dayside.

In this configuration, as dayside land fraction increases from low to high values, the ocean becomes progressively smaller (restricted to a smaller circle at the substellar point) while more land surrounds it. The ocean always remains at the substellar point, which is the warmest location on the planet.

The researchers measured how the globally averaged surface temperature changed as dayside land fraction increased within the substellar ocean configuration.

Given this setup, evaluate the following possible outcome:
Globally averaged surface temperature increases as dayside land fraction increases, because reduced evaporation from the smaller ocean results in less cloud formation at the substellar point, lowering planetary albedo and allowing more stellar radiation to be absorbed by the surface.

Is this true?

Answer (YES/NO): NO